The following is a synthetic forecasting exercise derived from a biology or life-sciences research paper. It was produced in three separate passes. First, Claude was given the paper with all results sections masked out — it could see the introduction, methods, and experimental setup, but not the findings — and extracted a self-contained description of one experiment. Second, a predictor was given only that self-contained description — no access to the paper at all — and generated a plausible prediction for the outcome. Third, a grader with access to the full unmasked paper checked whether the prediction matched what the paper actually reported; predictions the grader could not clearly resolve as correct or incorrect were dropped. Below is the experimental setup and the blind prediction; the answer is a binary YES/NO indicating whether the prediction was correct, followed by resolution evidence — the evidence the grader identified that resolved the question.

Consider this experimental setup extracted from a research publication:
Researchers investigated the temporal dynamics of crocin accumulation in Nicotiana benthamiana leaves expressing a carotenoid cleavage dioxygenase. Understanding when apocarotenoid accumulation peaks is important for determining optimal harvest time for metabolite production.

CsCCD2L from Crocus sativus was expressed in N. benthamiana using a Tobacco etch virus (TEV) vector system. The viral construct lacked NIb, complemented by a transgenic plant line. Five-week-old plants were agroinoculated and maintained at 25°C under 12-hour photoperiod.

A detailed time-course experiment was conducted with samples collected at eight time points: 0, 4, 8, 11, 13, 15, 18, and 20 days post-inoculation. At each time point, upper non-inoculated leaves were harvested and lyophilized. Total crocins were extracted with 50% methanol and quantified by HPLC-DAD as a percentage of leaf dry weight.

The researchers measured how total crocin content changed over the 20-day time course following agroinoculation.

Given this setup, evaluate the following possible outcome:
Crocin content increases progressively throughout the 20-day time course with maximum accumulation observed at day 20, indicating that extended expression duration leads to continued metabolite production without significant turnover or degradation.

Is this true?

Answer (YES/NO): NO